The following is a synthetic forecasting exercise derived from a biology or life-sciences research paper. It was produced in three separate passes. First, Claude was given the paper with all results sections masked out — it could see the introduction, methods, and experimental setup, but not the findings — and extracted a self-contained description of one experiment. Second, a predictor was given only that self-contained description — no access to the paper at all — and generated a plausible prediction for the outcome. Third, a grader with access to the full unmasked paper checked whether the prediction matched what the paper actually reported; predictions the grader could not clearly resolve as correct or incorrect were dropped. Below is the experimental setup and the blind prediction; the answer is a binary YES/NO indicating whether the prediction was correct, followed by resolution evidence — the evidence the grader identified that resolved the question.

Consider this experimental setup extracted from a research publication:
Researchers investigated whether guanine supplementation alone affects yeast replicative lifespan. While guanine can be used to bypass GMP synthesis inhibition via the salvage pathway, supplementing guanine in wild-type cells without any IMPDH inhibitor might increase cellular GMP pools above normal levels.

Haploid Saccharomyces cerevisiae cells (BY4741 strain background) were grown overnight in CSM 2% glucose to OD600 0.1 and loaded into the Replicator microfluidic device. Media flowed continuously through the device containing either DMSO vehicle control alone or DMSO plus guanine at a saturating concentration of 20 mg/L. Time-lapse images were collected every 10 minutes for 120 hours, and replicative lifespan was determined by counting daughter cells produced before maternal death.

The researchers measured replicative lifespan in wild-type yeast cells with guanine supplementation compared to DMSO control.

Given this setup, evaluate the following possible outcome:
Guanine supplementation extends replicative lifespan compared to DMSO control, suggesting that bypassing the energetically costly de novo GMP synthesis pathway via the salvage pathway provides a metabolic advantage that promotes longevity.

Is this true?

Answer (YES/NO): NO